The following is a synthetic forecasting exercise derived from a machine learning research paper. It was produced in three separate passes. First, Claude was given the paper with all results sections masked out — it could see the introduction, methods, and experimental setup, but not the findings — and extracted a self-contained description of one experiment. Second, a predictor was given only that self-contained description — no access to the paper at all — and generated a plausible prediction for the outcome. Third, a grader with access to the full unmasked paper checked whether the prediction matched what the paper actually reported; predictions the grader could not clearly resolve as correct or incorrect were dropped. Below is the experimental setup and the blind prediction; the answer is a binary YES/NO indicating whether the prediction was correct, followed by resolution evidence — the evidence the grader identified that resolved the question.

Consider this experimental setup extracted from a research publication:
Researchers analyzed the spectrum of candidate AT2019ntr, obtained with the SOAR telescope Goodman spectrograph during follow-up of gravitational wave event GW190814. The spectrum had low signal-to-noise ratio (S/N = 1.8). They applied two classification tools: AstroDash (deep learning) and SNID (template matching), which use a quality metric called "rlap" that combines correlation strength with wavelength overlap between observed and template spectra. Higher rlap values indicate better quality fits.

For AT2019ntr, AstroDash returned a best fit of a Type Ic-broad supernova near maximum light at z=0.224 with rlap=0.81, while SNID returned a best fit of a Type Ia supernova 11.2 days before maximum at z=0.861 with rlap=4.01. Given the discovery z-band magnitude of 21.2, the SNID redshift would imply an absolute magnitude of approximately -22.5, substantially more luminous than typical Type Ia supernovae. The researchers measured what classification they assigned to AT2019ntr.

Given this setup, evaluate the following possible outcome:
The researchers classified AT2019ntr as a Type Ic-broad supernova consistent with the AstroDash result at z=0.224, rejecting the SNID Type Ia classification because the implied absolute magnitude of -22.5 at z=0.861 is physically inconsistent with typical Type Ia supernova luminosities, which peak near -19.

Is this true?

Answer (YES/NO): NO